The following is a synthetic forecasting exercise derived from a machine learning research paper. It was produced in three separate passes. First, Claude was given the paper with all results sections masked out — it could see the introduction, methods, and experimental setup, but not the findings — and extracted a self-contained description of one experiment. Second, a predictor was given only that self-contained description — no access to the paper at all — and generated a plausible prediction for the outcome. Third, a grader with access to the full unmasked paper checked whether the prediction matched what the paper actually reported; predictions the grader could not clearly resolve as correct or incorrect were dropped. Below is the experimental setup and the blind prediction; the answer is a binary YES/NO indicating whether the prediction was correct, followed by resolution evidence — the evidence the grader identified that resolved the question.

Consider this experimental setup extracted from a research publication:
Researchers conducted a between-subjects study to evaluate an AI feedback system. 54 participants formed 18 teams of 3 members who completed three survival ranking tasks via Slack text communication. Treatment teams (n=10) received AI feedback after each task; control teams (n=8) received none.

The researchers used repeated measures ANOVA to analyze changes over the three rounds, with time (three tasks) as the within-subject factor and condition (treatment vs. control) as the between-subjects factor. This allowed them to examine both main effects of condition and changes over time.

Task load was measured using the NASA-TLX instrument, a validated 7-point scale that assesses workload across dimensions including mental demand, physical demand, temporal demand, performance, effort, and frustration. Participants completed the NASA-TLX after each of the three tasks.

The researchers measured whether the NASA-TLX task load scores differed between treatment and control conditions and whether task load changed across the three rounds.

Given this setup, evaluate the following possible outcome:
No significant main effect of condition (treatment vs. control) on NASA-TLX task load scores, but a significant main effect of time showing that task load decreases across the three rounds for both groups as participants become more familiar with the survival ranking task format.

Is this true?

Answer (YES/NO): NO